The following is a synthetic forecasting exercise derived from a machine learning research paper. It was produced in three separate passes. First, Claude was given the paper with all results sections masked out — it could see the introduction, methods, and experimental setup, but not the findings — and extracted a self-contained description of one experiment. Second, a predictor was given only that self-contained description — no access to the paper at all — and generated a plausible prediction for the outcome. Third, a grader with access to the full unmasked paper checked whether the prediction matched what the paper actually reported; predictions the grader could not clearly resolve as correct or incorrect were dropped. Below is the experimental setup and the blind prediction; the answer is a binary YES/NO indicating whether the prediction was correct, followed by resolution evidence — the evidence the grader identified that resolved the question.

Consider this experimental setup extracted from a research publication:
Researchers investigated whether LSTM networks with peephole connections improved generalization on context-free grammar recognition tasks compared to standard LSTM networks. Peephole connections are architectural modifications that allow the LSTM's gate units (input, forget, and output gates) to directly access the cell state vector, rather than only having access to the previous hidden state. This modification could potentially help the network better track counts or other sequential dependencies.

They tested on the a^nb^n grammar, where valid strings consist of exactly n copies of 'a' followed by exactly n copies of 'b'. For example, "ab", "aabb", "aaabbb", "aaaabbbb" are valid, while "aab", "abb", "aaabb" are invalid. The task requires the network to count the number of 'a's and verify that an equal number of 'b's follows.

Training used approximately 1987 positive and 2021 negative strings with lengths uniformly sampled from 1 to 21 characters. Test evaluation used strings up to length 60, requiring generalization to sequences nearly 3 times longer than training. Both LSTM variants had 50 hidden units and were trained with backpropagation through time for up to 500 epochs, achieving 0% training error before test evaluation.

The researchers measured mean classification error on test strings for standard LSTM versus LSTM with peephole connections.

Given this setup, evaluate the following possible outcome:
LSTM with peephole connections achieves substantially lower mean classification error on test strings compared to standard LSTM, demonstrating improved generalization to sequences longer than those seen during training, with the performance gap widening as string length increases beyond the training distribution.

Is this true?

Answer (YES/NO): NO